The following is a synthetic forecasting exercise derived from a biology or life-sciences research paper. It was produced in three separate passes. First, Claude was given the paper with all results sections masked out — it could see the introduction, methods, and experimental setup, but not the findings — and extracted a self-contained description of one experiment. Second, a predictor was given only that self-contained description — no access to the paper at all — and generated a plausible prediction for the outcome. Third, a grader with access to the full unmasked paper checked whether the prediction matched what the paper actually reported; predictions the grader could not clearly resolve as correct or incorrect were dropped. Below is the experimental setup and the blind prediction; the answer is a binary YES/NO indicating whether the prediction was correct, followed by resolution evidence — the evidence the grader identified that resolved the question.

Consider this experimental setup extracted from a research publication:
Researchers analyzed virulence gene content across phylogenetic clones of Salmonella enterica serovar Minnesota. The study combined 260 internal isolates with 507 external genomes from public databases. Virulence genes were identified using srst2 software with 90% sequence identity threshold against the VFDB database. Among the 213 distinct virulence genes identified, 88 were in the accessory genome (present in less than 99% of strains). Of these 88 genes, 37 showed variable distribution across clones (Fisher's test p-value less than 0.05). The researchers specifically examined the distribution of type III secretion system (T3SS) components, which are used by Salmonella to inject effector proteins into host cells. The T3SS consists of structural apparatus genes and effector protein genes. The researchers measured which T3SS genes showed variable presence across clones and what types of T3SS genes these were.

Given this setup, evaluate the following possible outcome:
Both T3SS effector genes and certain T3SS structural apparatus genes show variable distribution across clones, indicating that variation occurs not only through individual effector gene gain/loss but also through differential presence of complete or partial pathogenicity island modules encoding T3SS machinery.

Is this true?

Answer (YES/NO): NO